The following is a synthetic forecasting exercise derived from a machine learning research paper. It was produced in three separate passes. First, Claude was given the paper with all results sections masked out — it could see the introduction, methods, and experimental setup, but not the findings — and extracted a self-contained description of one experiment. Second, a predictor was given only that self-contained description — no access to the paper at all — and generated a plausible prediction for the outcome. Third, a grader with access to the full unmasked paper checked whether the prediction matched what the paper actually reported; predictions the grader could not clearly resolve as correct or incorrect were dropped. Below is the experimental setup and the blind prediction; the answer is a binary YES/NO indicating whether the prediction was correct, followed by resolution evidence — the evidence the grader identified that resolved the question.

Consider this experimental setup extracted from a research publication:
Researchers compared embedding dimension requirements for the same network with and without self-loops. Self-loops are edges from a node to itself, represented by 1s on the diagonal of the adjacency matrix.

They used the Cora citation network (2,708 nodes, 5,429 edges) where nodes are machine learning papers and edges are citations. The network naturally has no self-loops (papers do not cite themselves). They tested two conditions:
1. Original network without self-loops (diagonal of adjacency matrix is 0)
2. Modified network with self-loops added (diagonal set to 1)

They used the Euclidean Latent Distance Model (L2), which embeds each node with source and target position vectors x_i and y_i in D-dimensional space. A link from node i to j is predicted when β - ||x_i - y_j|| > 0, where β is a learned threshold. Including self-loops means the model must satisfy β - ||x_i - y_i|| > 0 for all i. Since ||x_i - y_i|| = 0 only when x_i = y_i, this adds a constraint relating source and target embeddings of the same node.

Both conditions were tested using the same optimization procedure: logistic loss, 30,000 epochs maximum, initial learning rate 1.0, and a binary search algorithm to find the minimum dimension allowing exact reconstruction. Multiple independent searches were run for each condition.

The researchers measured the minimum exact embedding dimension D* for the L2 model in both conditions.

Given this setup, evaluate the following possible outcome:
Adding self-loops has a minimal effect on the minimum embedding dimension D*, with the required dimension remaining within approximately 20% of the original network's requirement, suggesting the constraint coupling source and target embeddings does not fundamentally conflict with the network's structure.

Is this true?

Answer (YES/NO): YES